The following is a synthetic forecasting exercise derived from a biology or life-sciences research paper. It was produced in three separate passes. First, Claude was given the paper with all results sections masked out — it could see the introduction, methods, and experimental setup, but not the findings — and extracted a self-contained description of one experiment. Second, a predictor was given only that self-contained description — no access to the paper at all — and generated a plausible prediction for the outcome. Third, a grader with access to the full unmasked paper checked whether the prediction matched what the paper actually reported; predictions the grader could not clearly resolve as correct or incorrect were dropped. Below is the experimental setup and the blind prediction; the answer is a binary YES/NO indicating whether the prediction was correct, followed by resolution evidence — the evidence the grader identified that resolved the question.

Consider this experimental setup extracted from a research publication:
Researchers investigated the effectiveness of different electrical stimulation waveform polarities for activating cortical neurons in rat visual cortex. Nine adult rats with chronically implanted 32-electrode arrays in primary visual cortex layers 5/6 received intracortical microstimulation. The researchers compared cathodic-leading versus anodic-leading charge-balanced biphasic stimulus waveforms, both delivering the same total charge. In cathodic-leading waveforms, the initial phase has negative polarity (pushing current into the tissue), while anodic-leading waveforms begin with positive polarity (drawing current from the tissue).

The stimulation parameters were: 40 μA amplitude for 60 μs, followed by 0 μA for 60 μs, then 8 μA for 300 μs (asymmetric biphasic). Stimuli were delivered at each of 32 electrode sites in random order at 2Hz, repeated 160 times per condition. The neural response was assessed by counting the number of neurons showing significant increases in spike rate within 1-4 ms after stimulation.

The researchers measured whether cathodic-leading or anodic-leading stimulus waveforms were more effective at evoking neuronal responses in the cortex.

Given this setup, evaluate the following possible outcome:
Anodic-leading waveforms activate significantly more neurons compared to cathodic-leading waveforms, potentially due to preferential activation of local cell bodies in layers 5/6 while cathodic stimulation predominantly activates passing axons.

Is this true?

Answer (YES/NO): NO